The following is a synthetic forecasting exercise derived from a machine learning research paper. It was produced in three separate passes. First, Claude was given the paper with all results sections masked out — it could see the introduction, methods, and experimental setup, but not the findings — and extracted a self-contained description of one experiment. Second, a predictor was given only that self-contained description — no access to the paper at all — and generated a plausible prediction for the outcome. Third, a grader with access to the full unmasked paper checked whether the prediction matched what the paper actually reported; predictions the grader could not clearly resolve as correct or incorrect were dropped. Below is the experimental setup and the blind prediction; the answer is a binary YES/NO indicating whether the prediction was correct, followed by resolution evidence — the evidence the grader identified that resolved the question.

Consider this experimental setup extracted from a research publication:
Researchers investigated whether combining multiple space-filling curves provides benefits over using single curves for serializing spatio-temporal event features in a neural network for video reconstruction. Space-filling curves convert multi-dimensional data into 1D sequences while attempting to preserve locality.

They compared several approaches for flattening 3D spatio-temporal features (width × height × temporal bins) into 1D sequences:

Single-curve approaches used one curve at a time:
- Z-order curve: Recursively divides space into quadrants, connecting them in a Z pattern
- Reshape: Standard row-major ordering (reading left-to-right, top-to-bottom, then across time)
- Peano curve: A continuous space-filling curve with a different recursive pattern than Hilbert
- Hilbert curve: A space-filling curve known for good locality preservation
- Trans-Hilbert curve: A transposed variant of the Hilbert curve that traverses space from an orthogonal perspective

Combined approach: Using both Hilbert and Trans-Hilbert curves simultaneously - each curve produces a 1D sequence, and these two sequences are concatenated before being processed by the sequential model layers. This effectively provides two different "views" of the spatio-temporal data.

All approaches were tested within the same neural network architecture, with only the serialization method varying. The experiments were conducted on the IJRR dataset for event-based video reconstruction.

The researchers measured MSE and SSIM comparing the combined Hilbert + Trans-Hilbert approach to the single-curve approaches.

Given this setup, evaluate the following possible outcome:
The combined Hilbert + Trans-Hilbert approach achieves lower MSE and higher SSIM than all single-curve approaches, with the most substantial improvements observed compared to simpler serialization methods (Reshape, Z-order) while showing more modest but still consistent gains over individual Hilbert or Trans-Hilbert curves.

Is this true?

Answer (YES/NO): YES